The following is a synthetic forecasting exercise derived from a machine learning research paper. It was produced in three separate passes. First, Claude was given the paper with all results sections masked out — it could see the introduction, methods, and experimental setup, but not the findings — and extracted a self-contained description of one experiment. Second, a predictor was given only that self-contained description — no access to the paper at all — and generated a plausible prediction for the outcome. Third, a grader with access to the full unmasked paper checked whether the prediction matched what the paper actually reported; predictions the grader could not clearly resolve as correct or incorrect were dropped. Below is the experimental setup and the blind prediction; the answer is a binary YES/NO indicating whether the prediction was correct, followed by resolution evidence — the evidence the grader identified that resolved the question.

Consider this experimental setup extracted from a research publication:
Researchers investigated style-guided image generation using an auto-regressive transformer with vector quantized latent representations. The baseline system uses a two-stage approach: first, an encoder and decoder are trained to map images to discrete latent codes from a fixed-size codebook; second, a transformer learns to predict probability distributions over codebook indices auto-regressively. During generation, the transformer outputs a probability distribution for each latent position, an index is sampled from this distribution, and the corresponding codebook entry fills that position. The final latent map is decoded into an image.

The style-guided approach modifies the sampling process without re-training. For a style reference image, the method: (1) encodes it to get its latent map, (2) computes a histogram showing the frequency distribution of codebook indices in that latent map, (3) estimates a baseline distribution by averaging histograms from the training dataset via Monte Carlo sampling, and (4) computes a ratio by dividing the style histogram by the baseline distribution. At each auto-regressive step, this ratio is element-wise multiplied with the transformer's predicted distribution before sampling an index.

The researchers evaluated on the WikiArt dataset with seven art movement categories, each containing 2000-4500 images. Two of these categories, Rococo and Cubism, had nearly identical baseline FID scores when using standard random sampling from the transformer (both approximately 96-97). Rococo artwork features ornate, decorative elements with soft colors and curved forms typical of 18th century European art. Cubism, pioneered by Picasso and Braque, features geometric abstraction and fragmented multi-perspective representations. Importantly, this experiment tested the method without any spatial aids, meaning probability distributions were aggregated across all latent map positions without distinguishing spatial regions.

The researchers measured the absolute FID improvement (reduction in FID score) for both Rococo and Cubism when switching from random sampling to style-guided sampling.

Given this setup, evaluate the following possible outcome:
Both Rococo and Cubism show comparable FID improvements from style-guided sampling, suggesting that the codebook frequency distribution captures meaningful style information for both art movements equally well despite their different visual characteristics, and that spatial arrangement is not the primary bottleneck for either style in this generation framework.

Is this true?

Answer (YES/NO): NO